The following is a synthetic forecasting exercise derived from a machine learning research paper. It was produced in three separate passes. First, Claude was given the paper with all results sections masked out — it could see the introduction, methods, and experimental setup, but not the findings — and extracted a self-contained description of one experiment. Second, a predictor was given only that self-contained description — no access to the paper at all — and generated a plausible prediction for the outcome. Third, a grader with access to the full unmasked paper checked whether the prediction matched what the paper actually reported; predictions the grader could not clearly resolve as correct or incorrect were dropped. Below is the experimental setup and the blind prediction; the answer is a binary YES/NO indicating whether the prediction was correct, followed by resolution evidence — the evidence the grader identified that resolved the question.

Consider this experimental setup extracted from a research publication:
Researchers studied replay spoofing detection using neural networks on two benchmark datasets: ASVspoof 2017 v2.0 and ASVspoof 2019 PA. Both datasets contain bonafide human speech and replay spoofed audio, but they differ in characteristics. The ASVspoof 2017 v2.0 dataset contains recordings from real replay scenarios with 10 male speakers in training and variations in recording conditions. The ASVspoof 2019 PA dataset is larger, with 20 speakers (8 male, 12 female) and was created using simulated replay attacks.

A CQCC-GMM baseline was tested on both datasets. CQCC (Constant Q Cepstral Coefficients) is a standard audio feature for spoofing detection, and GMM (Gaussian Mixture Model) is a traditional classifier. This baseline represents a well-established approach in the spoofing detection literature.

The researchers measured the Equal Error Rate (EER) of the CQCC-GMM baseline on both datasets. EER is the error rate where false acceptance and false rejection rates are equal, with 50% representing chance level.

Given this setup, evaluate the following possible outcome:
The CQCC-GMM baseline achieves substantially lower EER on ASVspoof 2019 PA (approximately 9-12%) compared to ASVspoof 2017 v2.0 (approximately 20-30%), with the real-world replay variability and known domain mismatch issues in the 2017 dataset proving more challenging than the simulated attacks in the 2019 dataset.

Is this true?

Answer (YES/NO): NO